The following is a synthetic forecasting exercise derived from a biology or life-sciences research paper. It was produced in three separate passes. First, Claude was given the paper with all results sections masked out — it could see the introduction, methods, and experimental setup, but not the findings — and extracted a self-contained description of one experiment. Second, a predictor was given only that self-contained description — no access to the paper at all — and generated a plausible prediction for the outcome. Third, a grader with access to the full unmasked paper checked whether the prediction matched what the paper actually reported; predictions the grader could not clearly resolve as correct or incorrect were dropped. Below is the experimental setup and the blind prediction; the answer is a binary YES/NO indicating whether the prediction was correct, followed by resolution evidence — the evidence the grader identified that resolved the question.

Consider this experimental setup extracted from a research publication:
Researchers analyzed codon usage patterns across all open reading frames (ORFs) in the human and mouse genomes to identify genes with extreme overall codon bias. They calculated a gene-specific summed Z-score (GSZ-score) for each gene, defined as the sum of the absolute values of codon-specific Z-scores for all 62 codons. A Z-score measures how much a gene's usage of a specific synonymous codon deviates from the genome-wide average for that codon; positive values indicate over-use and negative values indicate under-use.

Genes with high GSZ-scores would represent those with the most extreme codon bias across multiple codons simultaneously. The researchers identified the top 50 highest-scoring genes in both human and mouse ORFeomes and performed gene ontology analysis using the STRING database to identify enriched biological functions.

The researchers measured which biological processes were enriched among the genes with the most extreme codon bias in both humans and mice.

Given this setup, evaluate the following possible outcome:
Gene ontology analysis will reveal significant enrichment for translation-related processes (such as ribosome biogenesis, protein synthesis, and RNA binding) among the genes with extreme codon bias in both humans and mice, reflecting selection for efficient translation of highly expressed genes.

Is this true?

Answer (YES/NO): NO